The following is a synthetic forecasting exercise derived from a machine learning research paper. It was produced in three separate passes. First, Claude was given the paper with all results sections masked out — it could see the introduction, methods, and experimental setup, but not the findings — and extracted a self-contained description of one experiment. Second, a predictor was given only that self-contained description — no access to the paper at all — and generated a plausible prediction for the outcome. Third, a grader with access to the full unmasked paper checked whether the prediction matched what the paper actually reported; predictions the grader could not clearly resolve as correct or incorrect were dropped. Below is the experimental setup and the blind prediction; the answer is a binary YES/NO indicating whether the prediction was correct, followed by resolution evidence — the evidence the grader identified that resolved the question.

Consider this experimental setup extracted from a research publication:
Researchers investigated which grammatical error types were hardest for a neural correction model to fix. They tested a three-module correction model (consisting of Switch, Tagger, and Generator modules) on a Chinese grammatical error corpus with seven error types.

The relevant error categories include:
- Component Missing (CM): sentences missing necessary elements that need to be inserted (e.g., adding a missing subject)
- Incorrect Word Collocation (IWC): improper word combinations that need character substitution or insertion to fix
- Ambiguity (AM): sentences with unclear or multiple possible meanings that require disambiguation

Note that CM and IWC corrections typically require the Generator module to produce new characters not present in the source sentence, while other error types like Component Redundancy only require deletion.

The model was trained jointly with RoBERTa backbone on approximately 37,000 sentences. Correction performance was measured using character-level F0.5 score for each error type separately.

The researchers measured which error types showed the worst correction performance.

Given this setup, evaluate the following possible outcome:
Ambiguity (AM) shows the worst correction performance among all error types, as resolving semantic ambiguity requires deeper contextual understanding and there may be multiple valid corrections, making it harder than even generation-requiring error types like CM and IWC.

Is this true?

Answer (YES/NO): NO